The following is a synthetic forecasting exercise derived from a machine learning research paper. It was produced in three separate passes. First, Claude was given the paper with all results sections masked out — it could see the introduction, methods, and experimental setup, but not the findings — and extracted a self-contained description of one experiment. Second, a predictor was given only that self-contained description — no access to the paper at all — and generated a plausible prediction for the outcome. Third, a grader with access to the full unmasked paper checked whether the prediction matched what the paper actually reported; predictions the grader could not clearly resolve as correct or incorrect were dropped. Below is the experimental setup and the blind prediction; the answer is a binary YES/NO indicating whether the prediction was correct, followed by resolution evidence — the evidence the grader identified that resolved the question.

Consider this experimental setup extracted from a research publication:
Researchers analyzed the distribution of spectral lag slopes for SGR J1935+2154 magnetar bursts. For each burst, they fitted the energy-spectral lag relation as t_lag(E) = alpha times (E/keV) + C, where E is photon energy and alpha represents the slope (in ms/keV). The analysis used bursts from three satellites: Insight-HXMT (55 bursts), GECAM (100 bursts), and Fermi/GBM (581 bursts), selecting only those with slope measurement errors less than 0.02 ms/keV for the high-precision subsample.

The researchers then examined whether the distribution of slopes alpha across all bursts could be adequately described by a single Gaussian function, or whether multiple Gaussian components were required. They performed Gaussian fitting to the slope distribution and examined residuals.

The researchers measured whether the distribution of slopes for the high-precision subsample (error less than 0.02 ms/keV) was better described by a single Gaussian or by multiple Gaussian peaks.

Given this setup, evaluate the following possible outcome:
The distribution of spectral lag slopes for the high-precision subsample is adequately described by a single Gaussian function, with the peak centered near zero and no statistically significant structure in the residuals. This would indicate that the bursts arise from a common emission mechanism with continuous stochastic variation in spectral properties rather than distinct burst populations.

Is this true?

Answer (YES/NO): NO